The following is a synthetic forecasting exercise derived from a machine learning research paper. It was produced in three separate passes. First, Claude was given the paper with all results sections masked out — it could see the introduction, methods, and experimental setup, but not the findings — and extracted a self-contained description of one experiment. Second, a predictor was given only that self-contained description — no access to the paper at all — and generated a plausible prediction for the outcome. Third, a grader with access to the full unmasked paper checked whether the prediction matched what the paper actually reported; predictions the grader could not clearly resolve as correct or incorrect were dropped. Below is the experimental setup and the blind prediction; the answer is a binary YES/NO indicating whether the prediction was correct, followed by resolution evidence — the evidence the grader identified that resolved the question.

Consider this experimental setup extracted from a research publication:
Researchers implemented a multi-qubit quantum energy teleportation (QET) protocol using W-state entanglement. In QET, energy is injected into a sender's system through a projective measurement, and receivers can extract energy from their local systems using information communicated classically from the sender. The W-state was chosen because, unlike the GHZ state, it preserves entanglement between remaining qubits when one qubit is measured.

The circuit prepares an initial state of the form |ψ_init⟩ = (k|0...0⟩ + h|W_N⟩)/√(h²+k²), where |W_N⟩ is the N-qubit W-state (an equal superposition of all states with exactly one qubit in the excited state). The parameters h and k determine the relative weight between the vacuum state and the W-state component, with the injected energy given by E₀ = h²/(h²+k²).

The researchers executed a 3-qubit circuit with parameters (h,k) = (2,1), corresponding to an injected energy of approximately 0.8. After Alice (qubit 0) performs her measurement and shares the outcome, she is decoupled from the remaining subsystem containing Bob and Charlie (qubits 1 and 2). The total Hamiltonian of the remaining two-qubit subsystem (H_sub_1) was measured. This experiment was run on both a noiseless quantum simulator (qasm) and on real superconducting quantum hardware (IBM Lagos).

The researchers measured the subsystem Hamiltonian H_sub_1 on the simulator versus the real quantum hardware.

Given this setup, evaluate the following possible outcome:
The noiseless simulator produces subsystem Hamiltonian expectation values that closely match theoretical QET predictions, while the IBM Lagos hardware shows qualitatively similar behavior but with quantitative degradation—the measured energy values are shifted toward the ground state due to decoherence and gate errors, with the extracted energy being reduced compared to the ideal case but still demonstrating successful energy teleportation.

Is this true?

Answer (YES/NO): NO